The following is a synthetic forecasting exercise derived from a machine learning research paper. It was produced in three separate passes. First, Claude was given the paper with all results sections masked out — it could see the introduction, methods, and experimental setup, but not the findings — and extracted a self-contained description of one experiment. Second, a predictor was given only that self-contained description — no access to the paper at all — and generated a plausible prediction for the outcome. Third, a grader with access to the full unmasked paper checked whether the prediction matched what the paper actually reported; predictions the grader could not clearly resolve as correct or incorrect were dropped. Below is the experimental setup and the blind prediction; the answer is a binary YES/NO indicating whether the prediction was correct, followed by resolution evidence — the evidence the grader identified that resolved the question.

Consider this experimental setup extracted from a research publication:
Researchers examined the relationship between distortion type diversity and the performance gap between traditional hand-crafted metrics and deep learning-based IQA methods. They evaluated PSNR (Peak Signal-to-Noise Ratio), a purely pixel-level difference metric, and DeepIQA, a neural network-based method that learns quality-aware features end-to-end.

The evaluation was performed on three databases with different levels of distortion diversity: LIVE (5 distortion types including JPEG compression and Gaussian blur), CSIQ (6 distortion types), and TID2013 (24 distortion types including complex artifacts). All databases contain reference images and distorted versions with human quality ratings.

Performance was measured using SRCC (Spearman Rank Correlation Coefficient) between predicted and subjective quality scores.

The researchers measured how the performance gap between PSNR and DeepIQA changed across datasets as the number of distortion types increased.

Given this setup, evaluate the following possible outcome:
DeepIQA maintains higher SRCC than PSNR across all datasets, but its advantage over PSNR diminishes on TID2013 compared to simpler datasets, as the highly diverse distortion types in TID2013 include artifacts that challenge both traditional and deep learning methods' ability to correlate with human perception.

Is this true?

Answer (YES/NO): NO